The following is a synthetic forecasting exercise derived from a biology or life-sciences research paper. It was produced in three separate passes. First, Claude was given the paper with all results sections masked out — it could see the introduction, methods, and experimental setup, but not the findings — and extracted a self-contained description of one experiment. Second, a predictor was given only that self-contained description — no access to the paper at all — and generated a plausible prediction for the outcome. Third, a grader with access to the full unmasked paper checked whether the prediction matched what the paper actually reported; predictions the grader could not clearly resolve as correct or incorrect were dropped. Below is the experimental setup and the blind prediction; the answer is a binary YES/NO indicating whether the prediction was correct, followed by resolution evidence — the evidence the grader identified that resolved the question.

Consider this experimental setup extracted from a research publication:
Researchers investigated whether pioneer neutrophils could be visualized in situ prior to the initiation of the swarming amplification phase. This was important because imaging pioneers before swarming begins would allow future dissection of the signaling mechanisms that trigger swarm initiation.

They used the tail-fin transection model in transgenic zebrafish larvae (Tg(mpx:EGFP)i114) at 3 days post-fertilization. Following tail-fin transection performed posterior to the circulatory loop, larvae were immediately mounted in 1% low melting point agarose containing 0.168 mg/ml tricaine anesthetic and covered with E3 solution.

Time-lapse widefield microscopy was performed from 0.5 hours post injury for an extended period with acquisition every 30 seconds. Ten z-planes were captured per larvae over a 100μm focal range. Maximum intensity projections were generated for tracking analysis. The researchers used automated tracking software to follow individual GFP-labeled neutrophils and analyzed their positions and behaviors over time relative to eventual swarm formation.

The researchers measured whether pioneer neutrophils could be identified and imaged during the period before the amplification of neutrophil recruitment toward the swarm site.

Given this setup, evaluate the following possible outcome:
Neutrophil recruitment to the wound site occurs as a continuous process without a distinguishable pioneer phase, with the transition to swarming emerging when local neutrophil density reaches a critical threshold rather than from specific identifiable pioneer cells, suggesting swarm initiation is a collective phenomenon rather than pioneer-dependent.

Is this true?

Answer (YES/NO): NO